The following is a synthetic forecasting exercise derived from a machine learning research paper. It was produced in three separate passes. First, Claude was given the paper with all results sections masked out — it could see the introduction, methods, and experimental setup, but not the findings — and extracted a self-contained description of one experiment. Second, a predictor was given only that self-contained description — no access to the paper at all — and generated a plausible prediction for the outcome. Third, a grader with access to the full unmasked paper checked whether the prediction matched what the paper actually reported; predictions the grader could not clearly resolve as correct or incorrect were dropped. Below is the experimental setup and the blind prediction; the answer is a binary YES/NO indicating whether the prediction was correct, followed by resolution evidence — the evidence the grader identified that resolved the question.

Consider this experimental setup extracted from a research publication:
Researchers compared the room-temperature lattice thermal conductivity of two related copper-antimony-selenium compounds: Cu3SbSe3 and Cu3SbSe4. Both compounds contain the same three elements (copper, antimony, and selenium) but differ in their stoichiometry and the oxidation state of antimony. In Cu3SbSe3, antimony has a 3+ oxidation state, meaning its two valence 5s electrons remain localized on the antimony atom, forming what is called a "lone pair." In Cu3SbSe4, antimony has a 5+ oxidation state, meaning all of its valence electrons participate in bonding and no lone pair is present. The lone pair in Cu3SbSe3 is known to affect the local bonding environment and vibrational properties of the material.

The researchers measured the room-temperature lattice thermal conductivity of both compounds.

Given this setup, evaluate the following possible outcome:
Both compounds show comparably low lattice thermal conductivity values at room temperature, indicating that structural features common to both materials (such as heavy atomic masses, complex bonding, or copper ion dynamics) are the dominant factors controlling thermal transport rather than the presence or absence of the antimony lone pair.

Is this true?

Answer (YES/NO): NO